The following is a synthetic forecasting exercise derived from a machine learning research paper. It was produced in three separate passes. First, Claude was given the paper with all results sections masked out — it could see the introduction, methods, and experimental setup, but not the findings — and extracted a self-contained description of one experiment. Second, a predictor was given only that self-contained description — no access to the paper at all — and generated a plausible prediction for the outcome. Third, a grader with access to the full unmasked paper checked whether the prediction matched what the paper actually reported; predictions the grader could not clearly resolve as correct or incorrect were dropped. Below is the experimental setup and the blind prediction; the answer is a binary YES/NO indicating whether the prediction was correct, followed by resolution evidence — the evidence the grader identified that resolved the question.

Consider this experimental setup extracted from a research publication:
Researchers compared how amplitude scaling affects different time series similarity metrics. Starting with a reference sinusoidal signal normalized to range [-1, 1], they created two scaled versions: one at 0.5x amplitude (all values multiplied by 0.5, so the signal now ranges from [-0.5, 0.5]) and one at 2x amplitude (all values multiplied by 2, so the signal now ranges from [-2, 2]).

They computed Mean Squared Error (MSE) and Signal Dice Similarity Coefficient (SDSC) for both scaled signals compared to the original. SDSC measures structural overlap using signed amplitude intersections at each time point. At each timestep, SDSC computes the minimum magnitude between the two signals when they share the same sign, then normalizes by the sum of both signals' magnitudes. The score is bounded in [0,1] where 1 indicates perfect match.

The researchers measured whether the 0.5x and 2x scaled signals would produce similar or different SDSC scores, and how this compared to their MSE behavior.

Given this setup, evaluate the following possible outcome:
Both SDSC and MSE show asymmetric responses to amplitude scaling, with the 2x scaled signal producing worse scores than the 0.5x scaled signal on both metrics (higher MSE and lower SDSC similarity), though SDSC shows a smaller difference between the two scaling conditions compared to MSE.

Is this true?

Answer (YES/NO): NO